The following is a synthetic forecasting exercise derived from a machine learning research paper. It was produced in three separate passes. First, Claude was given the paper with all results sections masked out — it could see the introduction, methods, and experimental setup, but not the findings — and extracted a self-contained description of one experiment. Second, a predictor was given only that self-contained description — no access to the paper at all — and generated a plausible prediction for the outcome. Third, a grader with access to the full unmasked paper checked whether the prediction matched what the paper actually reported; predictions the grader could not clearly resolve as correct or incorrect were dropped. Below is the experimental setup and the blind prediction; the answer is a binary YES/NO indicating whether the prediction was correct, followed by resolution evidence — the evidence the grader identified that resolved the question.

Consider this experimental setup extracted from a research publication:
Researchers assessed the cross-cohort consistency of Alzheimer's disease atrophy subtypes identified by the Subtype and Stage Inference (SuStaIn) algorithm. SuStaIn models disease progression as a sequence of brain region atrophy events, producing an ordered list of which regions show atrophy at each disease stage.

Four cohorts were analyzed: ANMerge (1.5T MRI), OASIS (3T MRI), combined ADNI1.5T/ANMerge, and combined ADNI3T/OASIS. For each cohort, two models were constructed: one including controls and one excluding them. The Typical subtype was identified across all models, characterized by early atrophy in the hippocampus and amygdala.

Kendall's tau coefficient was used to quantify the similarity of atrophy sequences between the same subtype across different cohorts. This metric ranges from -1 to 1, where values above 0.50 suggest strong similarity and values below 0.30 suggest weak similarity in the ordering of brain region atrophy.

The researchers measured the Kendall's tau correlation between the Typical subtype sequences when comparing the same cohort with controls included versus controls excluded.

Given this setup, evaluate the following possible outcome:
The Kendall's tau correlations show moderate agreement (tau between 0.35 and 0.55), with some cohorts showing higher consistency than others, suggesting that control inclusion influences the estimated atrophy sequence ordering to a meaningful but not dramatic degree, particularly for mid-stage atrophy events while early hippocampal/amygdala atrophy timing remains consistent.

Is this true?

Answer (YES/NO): NO